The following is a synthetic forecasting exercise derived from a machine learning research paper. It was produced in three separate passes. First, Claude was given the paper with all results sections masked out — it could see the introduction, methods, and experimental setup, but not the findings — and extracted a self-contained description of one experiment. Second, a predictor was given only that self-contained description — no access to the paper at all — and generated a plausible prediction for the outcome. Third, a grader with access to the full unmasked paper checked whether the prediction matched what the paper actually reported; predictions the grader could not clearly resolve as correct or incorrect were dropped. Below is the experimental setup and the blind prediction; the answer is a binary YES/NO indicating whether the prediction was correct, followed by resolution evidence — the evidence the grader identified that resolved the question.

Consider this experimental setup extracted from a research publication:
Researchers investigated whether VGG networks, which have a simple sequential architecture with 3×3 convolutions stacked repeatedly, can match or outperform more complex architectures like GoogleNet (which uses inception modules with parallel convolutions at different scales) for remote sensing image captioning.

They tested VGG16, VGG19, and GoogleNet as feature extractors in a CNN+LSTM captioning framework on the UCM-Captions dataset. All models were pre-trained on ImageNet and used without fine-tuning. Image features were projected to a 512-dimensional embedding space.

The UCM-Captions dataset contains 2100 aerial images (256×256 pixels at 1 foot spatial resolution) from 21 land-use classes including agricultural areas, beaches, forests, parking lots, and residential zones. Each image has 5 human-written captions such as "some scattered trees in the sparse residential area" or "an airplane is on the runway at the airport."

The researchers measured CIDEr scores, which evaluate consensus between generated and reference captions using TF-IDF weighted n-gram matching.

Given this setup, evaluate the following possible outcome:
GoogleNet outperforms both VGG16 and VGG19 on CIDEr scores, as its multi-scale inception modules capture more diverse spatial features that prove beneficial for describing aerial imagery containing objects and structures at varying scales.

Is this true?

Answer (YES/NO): YES